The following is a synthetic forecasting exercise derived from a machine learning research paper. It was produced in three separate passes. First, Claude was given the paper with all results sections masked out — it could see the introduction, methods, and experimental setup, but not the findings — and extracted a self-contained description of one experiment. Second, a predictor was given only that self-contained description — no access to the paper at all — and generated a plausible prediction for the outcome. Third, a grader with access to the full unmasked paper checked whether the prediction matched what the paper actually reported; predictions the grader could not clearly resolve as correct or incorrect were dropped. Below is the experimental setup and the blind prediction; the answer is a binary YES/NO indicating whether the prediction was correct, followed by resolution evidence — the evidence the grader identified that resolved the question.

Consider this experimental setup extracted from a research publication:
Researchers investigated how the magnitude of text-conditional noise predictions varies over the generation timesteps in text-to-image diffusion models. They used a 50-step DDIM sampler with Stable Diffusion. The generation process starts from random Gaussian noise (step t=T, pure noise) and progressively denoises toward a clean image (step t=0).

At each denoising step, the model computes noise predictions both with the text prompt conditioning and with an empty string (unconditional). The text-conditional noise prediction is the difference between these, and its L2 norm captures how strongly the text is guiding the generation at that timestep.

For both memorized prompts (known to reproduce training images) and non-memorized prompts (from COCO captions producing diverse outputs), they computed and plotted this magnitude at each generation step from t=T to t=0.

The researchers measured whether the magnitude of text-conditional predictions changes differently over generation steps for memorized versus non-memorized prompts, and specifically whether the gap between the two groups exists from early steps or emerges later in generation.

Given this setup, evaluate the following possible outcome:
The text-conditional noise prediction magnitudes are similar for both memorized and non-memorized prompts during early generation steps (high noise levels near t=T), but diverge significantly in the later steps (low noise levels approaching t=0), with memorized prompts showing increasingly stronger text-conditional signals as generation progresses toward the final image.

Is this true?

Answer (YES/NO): NO